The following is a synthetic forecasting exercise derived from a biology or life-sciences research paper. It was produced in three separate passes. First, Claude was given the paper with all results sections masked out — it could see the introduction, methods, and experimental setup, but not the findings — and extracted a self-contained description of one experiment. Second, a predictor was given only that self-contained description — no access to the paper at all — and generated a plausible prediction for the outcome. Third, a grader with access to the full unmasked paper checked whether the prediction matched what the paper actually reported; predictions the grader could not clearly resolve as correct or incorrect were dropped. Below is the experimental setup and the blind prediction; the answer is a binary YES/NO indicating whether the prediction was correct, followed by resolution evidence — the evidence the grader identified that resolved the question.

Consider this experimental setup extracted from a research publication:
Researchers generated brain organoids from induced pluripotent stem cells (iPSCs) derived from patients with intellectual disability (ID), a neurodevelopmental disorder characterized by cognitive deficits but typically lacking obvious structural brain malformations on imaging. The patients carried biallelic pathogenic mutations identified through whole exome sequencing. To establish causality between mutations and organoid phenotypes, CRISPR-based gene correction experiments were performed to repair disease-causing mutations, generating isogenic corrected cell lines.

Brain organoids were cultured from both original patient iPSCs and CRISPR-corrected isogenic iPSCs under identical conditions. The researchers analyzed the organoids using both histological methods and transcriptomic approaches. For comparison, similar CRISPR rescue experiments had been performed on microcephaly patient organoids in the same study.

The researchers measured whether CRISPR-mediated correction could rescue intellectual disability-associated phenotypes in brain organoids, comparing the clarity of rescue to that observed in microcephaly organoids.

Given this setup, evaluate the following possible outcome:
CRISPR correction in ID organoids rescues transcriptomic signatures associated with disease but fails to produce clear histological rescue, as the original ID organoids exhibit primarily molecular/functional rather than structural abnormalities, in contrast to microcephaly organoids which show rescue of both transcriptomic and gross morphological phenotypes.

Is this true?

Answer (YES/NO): NO